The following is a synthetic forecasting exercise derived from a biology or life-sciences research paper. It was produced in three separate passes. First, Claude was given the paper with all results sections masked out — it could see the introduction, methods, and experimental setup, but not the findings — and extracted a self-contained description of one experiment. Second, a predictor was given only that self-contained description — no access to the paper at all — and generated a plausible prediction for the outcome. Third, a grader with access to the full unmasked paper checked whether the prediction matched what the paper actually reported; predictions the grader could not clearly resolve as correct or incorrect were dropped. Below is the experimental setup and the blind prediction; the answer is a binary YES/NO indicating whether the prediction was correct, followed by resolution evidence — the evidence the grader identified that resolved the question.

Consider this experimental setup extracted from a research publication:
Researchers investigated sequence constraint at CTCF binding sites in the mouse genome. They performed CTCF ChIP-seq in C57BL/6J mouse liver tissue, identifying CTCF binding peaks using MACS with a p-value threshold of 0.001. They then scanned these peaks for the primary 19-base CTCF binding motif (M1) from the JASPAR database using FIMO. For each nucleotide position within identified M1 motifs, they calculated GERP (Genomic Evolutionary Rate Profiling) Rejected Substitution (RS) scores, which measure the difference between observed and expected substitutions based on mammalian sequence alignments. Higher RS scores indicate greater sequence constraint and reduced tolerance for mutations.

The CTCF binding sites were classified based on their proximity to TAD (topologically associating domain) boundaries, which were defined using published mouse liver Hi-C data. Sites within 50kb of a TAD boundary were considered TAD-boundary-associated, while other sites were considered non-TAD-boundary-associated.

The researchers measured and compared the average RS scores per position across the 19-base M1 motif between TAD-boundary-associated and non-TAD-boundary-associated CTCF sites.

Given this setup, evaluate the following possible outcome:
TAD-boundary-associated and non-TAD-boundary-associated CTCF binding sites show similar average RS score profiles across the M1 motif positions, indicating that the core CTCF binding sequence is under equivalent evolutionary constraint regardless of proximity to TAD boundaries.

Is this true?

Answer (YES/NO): NO